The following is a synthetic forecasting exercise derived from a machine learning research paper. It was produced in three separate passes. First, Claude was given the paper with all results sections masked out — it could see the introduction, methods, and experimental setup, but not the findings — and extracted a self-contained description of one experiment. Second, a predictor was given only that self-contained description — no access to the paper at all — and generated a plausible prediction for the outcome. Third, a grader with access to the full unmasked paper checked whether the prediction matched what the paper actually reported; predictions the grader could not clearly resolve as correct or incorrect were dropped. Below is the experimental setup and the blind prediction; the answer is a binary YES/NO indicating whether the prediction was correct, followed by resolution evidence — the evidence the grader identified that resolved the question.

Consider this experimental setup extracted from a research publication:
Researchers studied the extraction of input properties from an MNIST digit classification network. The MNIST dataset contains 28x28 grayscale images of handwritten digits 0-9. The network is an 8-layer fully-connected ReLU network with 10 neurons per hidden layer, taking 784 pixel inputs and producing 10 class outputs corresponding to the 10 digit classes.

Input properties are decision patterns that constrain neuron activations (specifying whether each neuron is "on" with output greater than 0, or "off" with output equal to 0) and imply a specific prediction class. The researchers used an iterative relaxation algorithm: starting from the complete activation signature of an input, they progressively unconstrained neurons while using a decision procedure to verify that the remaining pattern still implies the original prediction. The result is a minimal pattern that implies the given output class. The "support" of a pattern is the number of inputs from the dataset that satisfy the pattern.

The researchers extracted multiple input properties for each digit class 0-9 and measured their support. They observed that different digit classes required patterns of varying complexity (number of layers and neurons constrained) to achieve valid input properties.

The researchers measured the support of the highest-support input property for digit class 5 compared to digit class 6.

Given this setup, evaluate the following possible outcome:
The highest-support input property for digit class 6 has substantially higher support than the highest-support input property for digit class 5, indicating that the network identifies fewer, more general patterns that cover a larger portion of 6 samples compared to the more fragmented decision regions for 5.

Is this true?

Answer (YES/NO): YES